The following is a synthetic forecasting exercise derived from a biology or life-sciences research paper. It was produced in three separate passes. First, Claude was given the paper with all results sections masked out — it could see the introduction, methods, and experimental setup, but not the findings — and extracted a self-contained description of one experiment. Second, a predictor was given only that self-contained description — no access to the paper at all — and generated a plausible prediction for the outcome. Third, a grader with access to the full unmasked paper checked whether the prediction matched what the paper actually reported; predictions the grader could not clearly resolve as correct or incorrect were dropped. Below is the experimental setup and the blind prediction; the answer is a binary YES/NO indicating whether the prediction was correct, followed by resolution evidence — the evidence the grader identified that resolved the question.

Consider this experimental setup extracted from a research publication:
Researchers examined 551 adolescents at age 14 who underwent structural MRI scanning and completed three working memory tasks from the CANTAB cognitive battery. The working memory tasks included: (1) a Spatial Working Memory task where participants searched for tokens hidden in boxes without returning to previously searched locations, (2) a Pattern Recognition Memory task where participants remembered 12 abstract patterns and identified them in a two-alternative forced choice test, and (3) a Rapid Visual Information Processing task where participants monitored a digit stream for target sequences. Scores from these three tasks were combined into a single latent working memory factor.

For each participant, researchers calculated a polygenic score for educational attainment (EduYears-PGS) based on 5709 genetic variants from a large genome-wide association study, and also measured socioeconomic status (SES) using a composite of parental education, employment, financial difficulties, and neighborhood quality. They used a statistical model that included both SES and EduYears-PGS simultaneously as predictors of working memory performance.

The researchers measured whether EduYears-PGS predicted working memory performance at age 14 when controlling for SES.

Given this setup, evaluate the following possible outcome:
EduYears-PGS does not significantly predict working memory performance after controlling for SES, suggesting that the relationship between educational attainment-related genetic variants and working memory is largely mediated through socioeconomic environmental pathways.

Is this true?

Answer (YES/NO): NO